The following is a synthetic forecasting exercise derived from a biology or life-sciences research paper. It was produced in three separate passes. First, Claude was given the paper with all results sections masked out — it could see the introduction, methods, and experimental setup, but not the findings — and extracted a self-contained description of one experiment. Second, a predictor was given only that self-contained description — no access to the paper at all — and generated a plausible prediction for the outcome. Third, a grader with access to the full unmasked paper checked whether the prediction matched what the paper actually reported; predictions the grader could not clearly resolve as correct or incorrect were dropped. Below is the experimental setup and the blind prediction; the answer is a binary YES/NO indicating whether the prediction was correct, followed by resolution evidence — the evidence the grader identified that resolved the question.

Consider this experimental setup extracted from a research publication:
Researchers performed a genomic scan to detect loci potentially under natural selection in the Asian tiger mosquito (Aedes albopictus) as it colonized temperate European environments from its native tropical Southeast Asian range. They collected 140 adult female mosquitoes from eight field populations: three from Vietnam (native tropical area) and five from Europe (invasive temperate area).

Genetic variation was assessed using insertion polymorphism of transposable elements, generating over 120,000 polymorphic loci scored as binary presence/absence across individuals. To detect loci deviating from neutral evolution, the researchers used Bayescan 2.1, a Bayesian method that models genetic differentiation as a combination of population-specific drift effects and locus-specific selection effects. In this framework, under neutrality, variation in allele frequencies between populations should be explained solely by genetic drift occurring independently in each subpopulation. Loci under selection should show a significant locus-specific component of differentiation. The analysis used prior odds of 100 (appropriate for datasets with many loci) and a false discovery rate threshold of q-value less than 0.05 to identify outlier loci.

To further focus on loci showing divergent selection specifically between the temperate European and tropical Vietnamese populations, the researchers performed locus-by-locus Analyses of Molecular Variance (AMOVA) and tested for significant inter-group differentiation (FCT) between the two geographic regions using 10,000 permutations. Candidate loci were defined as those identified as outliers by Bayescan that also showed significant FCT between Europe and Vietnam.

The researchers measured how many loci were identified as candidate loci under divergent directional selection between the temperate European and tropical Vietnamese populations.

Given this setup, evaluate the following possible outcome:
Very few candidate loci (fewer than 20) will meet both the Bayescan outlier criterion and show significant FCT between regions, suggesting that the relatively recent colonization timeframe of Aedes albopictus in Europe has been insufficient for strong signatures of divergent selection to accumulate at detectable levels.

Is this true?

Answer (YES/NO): NO